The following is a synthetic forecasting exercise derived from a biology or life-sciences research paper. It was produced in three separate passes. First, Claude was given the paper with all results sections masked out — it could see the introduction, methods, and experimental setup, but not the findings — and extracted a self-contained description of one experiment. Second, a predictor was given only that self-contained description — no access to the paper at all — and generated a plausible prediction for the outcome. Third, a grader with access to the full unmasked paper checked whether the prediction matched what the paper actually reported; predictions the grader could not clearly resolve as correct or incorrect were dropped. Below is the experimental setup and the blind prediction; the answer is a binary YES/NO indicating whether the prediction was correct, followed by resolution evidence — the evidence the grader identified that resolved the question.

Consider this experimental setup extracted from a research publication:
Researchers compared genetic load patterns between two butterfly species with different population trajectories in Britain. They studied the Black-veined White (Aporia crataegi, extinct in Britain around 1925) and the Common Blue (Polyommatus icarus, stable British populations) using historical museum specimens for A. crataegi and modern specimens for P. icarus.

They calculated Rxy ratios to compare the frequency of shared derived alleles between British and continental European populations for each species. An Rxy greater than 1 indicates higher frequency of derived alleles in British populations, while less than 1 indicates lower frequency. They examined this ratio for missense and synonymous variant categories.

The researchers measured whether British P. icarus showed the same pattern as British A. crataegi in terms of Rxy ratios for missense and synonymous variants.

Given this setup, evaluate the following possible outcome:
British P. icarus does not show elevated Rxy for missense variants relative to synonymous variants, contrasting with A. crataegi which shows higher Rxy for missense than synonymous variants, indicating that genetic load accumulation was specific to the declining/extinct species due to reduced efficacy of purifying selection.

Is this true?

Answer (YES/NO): NO